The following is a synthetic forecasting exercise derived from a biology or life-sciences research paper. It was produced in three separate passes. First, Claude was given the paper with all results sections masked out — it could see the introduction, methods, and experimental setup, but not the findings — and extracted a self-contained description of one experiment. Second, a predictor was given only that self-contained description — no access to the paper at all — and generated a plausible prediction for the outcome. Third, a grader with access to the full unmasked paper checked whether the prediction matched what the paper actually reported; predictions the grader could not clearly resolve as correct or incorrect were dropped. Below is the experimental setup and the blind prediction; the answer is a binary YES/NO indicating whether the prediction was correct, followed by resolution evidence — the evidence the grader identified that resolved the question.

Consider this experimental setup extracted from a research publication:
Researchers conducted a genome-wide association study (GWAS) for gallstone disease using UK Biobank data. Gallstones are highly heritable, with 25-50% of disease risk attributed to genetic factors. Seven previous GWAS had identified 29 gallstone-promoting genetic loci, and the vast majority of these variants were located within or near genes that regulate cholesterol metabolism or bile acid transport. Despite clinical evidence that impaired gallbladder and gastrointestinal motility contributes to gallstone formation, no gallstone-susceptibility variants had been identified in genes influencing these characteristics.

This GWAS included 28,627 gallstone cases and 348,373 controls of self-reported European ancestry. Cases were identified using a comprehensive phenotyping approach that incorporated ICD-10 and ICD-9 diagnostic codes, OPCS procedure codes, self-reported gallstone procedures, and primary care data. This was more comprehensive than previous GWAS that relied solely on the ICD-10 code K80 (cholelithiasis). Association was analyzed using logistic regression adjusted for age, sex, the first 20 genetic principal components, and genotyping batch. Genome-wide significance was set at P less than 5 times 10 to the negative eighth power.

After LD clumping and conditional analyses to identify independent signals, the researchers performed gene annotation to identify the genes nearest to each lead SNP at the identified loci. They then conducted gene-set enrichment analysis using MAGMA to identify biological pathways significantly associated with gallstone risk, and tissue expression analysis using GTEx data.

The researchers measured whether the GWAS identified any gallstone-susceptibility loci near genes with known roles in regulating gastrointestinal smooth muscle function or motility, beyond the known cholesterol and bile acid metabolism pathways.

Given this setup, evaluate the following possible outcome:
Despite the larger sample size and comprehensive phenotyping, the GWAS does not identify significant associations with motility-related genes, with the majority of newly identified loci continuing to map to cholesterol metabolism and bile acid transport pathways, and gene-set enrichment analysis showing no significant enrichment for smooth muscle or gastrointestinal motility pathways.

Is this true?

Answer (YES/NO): NO